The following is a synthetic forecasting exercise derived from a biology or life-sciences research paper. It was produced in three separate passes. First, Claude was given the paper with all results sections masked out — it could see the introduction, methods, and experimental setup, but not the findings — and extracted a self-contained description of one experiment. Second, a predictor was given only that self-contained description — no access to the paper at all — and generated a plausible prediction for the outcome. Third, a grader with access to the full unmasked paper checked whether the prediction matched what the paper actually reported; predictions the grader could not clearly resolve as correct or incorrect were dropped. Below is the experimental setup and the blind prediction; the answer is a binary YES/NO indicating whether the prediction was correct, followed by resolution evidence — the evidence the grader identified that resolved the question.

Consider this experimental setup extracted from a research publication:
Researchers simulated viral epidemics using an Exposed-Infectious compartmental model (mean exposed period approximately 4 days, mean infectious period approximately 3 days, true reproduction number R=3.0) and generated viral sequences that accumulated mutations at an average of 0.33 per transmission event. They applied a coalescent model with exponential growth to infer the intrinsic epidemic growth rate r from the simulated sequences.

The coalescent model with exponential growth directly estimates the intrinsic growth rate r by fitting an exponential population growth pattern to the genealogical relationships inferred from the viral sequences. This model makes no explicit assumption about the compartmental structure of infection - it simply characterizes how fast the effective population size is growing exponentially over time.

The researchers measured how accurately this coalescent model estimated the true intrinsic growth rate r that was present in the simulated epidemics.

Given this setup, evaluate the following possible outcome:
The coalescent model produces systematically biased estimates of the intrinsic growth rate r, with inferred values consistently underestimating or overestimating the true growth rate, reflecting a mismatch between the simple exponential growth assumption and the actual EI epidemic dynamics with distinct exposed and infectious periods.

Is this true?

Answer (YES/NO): NO